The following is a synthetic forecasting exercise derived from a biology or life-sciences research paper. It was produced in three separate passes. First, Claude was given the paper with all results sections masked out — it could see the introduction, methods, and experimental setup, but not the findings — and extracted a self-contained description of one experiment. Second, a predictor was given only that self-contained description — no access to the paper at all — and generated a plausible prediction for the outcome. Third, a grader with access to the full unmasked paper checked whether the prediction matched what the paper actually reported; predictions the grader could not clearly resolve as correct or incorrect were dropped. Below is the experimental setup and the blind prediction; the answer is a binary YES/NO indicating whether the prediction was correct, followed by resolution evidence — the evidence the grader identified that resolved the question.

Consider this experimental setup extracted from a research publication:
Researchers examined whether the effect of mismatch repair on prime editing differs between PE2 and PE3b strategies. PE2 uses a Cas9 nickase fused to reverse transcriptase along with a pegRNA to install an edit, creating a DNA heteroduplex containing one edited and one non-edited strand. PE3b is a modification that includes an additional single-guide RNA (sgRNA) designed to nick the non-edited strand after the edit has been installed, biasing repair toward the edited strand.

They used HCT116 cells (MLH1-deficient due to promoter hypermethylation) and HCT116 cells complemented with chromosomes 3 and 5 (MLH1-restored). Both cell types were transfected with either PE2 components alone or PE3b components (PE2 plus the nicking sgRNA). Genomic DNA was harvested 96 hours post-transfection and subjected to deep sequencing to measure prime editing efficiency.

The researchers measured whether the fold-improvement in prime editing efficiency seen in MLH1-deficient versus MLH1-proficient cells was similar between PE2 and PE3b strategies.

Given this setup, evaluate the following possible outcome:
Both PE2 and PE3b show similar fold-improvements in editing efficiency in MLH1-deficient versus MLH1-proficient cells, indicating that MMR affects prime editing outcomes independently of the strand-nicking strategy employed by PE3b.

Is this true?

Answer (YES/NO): NO